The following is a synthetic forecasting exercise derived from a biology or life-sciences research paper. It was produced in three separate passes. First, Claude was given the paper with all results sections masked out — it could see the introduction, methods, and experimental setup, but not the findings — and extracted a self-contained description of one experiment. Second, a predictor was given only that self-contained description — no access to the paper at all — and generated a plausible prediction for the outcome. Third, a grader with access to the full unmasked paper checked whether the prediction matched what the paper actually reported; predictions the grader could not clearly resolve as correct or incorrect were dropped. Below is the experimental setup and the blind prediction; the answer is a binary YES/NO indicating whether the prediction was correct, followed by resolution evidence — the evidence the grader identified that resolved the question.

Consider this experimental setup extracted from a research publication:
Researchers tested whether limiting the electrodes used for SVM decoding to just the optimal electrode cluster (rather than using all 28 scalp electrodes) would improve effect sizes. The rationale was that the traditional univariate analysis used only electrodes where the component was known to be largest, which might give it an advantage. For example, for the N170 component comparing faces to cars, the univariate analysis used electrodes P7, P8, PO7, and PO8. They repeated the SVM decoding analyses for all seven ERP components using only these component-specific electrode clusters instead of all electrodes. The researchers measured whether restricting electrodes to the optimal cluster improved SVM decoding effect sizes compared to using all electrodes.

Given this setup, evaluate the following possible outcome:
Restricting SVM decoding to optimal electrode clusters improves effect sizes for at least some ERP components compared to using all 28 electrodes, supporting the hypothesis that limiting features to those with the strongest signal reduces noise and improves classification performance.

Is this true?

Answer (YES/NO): NO